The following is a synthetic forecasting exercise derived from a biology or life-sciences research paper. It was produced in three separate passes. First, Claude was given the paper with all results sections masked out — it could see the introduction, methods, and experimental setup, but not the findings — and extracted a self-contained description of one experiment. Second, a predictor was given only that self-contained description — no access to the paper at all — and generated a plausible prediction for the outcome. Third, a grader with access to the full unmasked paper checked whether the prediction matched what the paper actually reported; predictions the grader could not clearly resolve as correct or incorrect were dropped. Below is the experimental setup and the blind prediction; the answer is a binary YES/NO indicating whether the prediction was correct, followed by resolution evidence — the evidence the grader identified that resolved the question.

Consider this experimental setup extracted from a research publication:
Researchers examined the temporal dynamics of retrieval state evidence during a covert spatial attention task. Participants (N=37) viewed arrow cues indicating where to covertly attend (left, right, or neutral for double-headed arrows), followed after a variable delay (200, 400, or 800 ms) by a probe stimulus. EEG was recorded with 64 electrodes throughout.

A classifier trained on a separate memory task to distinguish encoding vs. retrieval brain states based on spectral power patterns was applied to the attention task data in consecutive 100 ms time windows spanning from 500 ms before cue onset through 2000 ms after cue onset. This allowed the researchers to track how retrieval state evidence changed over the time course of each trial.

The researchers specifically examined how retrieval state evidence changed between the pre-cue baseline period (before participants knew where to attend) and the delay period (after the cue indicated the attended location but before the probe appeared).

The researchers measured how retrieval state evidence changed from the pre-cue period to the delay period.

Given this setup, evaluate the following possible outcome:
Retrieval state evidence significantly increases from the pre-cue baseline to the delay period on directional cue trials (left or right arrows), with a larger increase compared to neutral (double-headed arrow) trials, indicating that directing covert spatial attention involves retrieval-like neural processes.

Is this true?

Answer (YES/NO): NO